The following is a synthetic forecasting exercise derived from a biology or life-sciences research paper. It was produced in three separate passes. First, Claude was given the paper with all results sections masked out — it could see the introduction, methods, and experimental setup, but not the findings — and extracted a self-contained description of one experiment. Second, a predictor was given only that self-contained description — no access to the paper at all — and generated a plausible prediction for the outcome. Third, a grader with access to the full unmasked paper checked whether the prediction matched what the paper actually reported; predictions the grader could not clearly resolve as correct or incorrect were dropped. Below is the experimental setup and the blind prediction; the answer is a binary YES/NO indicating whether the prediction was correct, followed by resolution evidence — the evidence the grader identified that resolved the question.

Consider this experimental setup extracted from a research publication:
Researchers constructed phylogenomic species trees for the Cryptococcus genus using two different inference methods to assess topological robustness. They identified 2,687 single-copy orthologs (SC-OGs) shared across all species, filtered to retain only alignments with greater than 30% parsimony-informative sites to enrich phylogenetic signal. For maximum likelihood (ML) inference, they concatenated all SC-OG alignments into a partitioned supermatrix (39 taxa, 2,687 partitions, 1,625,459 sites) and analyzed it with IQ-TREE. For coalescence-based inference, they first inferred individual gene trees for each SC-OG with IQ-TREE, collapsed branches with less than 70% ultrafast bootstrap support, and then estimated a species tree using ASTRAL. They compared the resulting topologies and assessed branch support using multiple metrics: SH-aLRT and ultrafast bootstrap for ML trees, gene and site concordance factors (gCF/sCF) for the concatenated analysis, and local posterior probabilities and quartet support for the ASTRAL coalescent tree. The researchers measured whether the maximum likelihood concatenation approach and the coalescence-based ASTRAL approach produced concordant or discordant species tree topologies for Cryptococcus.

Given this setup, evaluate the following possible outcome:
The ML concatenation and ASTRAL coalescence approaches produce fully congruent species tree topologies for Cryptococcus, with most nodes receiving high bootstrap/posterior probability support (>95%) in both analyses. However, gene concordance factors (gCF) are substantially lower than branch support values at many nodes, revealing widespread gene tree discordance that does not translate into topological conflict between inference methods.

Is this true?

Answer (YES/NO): YES